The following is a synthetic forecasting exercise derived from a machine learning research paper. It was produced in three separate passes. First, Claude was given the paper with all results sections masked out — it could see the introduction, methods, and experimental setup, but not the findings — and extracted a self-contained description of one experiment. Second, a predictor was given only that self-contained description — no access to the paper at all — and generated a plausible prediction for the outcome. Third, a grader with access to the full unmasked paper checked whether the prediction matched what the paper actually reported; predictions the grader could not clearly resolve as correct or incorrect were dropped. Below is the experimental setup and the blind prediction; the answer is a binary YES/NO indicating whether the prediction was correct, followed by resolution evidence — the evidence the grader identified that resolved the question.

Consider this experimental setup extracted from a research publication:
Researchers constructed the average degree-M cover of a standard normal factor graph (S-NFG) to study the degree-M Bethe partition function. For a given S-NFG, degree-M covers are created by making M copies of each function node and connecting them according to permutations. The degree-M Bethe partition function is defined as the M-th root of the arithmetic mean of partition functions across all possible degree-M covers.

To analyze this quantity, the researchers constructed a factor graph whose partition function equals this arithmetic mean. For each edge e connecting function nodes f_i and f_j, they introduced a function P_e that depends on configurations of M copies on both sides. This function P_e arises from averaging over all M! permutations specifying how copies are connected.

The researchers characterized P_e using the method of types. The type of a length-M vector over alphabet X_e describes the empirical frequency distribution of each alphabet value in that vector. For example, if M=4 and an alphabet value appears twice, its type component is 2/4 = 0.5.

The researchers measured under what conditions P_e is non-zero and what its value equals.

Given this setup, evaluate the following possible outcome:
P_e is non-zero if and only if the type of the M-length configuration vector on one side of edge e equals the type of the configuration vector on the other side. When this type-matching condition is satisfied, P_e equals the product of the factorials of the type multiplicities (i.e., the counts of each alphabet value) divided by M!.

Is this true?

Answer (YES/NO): YES